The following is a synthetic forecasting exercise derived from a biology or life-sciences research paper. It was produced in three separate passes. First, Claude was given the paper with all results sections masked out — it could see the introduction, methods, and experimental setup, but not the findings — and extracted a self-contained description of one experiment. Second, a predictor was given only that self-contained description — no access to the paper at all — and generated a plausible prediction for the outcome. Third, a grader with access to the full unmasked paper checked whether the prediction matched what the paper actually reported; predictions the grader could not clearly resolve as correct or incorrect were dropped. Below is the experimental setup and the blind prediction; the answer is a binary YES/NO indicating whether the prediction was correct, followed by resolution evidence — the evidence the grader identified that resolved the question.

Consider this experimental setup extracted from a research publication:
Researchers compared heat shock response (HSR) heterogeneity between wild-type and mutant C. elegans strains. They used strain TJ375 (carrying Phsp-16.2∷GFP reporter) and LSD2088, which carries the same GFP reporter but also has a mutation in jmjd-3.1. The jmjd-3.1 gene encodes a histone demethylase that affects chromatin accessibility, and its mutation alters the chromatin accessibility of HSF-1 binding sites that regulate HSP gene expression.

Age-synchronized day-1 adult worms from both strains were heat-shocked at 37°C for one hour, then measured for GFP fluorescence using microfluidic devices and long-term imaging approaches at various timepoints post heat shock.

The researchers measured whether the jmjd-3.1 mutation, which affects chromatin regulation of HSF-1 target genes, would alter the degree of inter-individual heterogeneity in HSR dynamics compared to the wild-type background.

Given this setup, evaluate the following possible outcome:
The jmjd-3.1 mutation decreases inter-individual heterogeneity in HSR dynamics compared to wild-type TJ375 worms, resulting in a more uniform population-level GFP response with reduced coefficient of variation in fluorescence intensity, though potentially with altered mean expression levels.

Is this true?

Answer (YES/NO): NO